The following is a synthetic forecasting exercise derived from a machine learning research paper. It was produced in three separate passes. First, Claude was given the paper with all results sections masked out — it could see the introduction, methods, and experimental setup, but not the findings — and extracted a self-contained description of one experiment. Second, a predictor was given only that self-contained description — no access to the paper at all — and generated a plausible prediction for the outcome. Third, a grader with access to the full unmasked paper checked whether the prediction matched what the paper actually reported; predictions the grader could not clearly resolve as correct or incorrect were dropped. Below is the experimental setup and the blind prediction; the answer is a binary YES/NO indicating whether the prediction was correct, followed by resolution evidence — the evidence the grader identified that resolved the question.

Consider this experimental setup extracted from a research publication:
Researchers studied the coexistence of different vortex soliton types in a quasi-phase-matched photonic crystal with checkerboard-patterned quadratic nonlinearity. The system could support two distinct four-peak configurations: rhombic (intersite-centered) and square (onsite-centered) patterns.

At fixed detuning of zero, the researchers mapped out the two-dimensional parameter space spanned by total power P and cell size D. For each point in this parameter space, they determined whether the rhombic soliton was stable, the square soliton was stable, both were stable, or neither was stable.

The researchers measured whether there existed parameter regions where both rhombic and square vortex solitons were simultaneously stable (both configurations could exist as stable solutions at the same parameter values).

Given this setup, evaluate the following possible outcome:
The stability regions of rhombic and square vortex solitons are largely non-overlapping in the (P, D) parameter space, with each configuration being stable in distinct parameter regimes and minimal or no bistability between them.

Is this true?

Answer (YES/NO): NO